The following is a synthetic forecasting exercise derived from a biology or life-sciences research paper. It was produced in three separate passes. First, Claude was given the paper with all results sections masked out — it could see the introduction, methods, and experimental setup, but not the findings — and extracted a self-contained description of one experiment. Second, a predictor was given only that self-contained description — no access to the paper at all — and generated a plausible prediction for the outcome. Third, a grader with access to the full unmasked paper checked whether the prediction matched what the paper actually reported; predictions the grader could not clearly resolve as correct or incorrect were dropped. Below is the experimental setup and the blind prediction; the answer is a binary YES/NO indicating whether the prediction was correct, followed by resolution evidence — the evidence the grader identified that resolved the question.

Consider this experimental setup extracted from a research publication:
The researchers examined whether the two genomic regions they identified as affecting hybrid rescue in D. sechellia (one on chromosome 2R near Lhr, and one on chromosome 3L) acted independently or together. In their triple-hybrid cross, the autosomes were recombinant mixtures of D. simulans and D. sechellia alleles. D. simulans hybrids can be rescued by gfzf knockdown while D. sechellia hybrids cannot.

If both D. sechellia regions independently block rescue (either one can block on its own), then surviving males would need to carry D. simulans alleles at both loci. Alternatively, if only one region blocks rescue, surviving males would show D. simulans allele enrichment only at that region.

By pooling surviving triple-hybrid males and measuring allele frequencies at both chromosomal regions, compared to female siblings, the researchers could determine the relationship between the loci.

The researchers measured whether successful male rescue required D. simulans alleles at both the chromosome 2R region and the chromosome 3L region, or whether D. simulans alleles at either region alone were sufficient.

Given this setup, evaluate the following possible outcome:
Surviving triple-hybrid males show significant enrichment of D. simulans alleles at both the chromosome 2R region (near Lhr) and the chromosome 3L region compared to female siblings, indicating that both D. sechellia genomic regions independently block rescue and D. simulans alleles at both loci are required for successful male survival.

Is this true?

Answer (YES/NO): NO